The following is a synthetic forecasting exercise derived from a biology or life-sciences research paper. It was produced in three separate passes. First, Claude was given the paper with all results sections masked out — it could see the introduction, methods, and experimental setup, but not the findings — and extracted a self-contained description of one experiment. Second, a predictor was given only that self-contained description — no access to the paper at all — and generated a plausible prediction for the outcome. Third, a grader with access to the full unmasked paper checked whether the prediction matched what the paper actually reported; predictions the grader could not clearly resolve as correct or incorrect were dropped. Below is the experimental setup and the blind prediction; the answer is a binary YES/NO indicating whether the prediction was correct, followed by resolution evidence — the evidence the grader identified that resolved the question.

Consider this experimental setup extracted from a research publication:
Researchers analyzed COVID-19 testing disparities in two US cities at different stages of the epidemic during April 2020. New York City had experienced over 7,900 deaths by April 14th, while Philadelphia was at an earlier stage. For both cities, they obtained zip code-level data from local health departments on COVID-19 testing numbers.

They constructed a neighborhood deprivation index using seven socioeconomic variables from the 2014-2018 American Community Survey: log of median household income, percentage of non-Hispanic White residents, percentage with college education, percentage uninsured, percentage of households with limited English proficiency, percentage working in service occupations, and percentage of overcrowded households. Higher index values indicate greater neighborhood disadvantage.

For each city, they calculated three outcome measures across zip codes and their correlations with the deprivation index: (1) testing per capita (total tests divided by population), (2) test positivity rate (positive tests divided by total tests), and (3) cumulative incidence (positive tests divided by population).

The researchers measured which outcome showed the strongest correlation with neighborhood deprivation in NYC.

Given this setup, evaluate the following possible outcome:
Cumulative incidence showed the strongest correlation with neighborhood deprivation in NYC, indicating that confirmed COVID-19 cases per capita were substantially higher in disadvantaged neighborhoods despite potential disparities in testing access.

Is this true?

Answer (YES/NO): NO